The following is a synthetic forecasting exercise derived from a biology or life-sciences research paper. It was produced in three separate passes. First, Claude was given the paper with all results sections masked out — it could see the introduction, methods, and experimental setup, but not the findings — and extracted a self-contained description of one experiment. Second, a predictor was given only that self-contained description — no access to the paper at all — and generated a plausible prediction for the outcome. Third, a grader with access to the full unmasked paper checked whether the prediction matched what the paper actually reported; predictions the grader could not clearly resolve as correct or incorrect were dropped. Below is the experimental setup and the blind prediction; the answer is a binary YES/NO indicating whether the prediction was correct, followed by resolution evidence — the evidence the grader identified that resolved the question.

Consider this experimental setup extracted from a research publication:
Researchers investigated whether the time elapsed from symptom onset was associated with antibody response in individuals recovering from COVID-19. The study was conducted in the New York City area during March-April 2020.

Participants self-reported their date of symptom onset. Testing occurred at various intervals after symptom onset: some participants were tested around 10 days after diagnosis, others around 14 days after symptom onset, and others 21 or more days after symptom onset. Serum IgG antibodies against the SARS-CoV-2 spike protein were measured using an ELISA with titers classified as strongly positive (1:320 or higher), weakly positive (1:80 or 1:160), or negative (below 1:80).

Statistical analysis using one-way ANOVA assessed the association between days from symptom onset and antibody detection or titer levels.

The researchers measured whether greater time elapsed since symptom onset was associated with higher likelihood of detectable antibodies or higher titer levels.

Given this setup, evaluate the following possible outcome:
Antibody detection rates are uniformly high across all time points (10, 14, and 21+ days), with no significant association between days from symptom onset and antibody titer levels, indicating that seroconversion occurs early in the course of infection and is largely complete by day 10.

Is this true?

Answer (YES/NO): NO